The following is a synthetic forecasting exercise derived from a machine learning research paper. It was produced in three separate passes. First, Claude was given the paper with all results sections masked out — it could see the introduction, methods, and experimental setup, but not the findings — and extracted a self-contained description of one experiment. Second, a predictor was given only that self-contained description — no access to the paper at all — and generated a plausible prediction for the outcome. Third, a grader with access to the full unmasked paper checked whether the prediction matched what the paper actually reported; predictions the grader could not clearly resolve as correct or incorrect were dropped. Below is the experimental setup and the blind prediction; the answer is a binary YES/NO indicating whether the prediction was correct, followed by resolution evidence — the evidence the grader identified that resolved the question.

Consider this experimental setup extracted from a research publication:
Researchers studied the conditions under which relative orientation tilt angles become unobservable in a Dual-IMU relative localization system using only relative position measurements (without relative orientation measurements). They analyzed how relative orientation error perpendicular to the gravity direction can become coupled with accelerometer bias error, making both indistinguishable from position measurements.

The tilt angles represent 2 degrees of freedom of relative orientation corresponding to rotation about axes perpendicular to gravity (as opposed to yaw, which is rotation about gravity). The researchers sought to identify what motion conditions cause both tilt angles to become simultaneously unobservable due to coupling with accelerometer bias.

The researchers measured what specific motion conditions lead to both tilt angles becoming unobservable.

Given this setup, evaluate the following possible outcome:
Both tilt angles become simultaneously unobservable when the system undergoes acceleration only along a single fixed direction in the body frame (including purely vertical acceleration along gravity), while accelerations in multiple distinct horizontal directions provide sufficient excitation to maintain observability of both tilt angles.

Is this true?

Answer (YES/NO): NO